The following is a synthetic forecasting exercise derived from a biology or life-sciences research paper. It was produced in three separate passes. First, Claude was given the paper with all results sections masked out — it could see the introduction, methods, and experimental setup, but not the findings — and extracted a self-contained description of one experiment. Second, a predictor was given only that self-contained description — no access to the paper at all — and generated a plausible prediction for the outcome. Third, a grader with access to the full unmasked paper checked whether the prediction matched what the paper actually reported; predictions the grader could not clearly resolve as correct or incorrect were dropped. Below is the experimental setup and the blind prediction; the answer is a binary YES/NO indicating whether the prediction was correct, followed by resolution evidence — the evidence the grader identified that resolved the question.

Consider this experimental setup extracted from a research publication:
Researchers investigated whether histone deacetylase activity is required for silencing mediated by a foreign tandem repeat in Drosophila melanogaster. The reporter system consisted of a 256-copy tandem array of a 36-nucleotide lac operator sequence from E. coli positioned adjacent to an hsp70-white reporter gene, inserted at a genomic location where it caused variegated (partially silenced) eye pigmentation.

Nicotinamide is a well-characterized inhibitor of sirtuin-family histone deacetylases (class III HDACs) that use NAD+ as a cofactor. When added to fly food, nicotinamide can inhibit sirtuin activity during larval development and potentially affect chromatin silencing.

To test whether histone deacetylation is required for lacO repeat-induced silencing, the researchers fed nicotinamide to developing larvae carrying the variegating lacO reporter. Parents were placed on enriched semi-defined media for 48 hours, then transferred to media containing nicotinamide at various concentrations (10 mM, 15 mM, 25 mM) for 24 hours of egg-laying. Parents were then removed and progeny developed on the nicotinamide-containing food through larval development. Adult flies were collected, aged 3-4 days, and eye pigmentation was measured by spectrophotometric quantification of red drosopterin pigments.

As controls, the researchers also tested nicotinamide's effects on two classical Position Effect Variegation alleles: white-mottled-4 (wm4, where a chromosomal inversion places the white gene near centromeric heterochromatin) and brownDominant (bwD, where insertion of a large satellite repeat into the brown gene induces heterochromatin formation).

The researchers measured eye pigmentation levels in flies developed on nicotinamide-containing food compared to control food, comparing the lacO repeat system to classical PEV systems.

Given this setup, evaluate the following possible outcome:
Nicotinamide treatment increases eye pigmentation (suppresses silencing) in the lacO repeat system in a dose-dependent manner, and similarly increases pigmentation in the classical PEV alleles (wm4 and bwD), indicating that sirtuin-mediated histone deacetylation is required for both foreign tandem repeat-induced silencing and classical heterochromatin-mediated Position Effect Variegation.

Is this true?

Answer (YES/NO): YES